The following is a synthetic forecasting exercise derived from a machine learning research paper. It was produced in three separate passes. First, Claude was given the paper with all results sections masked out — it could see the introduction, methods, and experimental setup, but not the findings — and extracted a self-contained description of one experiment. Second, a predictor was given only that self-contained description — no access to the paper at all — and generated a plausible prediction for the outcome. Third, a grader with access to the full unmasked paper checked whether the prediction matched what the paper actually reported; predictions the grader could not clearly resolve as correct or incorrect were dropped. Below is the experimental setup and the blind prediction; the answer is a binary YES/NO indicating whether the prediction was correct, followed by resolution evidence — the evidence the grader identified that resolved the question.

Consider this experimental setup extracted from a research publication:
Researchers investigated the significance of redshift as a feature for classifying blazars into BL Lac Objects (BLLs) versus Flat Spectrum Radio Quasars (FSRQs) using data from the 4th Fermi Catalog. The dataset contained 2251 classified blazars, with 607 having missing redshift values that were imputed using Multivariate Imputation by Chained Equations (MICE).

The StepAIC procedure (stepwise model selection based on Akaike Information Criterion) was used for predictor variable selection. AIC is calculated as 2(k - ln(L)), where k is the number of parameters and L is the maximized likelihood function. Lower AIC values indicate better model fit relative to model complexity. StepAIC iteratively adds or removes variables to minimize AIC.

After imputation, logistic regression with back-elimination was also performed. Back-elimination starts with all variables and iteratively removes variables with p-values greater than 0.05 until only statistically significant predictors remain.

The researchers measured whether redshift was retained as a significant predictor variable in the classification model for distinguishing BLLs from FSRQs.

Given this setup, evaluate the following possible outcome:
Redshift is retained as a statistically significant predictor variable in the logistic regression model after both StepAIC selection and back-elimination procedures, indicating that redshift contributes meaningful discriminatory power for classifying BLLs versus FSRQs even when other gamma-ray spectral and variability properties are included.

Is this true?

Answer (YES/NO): YES